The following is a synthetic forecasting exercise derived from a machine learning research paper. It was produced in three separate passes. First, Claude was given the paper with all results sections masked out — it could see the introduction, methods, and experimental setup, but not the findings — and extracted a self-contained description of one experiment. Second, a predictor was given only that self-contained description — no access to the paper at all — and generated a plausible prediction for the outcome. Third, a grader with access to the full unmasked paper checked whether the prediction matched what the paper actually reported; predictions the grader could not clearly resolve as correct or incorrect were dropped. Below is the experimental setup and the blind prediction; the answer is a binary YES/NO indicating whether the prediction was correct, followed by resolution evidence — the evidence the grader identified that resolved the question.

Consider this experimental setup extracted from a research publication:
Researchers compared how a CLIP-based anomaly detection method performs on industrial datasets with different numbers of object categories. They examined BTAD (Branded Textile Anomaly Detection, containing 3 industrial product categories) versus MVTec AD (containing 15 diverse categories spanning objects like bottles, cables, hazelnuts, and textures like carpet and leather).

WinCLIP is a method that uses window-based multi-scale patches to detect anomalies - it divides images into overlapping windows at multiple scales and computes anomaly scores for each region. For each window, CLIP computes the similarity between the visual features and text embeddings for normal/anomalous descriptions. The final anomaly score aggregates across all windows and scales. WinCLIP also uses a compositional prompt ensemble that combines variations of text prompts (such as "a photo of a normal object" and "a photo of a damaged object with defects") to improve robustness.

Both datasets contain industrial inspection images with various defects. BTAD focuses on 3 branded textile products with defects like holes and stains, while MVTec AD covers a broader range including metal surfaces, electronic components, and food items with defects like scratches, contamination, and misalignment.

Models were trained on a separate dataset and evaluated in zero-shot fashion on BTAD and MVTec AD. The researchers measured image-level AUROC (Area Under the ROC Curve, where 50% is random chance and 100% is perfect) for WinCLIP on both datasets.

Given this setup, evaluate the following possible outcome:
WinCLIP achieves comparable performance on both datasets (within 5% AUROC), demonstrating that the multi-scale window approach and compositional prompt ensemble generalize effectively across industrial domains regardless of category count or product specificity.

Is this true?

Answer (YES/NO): NO